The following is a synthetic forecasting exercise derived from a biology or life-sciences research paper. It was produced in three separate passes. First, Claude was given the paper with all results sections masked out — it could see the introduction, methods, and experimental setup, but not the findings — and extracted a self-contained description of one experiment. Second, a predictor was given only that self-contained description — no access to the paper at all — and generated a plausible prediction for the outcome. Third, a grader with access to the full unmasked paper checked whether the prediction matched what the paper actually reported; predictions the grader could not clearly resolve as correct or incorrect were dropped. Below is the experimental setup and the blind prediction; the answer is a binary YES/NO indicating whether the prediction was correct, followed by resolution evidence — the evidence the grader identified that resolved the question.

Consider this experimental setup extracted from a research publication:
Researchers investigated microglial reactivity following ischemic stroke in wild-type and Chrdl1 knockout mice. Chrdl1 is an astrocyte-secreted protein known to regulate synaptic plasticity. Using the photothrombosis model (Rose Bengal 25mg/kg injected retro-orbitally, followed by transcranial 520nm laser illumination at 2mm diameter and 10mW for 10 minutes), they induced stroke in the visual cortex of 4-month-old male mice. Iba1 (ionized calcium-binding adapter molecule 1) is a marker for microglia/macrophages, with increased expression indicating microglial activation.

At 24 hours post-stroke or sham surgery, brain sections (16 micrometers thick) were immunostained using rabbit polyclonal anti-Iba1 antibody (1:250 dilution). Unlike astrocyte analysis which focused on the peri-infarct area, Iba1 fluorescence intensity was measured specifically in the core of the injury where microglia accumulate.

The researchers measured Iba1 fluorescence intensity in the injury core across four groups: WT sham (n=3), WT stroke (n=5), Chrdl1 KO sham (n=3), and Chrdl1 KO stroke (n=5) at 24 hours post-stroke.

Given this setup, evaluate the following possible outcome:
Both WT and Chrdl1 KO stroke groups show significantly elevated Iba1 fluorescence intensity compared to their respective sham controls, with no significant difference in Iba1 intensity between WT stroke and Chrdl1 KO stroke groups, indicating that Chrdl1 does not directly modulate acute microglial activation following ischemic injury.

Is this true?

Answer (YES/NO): NO